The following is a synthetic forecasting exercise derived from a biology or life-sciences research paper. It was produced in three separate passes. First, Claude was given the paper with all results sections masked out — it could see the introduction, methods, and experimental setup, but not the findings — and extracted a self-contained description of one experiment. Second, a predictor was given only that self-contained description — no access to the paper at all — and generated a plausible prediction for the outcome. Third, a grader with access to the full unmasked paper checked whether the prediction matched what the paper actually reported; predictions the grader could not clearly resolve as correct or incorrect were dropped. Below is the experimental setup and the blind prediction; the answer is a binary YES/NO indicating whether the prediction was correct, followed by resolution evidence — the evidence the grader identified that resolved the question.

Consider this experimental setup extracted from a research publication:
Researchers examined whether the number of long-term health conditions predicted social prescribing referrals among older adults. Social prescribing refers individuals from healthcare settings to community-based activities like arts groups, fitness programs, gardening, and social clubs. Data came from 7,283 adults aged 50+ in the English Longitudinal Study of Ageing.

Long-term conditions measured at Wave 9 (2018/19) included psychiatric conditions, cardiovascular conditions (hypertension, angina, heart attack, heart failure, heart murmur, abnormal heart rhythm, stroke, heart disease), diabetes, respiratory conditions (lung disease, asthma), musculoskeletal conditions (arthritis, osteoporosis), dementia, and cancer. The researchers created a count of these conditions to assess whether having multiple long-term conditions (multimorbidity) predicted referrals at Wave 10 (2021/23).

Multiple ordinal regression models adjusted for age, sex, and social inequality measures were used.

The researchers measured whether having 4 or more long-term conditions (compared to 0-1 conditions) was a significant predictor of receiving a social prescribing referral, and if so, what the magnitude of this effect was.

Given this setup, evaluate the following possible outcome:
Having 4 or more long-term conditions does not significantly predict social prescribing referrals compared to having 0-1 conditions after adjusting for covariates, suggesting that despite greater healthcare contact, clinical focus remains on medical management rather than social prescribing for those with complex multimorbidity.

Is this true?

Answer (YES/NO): NO